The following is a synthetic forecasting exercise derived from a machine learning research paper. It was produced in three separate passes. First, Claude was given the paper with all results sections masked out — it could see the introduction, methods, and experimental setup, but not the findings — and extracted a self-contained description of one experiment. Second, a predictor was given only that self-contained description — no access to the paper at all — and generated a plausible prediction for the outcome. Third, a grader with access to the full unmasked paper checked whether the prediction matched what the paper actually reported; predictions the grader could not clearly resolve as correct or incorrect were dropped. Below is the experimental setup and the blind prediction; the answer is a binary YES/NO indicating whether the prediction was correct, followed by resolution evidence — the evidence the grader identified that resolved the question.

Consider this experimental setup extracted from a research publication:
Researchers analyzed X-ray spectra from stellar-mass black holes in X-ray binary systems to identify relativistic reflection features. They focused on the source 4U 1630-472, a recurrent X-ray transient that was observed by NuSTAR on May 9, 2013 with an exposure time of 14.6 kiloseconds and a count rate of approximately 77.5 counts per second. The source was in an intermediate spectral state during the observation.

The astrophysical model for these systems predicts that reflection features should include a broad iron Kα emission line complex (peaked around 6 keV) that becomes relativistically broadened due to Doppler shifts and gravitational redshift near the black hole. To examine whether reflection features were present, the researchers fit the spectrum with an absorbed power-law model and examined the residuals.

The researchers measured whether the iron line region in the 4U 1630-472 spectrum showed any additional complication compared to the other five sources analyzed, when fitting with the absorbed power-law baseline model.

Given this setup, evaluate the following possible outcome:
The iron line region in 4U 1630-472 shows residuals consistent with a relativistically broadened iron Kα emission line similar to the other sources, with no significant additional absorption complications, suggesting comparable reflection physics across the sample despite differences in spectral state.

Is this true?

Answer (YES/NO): NO